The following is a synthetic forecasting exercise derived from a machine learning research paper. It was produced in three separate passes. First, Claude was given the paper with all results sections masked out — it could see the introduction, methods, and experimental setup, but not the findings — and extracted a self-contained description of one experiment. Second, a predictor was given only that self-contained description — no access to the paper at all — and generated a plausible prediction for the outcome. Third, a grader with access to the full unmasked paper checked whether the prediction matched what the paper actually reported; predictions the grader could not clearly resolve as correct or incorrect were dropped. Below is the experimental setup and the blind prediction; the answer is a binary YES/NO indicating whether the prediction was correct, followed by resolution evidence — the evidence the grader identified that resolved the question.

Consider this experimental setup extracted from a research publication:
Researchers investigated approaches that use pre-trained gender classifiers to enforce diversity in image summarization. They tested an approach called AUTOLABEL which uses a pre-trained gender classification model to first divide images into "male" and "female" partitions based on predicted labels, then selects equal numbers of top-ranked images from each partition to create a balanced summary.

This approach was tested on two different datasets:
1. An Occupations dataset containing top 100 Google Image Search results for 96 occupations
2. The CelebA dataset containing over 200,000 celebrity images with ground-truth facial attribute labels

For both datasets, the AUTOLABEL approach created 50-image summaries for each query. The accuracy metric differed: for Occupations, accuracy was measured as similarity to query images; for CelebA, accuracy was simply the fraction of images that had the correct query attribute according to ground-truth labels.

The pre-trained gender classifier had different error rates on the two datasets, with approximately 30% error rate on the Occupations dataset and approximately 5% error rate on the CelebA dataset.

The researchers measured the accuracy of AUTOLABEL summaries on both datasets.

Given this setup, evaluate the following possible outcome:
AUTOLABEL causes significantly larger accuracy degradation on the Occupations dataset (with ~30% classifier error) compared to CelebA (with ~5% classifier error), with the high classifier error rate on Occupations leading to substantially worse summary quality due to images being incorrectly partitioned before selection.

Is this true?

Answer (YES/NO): NO